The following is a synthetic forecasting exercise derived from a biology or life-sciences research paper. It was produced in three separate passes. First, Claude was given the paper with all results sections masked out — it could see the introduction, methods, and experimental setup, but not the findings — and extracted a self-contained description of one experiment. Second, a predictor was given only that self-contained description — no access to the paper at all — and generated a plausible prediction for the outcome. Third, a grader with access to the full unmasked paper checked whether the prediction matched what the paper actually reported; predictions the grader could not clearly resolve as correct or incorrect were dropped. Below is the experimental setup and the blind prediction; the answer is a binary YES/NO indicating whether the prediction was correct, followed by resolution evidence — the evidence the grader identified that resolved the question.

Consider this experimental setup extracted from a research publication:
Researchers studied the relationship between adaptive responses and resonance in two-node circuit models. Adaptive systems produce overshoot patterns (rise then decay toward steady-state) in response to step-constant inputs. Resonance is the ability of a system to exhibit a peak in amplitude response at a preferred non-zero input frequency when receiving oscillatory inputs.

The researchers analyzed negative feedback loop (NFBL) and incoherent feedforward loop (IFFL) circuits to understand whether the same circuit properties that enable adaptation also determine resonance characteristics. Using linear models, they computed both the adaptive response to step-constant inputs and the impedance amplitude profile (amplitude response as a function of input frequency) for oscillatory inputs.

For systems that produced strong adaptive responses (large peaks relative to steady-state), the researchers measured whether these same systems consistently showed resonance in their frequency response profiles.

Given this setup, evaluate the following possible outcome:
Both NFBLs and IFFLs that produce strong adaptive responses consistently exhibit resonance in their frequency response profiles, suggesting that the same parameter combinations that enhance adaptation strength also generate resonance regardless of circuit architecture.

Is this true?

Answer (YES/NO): YES